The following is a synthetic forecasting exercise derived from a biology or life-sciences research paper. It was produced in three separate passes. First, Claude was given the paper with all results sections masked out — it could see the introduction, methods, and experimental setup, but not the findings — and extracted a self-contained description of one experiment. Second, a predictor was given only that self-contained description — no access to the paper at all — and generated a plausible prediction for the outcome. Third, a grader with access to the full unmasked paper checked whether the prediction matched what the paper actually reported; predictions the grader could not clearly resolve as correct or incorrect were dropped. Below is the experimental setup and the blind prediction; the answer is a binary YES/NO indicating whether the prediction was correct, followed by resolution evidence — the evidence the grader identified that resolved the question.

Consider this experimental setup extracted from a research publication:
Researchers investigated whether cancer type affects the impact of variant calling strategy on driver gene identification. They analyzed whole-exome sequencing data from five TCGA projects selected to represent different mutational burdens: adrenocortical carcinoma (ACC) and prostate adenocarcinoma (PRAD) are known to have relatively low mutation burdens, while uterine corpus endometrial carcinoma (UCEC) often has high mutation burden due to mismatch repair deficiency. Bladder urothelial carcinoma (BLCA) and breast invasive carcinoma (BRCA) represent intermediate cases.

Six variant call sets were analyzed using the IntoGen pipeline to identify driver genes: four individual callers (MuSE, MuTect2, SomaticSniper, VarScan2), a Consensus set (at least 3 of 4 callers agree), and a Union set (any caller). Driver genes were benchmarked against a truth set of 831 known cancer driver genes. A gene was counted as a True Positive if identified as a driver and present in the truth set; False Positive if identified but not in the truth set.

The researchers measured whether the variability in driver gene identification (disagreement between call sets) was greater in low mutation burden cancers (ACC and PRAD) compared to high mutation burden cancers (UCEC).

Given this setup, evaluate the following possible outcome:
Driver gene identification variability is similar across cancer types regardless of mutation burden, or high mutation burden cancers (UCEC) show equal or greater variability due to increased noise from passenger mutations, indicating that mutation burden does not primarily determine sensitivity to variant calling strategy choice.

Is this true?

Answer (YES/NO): YES